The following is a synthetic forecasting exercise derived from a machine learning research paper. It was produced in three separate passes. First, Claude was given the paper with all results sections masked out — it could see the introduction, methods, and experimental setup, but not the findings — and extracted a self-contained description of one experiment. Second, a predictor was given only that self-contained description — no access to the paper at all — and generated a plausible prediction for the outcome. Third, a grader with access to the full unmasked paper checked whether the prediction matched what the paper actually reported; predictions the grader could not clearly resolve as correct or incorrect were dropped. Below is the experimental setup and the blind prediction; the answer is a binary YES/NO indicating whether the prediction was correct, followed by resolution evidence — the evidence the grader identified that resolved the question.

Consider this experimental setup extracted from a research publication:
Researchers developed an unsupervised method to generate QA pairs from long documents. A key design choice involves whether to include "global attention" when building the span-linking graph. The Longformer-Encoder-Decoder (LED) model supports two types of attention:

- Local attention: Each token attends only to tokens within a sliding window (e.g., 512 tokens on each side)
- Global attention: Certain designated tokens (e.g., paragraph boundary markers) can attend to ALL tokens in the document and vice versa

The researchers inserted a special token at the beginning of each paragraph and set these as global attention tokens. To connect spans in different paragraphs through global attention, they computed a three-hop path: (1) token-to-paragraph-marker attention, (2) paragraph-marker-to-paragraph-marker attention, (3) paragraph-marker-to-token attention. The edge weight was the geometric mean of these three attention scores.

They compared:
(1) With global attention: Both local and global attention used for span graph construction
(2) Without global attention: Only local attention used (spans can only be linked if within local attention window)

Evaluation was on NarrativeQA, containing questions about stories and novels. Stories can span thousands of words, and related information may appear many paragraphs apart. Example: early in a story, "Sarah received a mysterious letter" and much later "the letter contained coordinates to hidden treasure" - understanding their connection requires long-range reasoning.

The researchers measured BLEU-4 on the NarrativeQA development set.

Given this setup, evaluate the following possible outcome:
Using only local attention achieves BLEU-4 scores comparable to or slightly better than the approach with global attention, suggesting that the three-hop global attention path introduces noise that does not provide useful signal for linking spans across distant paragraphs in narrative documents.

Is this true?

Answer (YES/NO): NO